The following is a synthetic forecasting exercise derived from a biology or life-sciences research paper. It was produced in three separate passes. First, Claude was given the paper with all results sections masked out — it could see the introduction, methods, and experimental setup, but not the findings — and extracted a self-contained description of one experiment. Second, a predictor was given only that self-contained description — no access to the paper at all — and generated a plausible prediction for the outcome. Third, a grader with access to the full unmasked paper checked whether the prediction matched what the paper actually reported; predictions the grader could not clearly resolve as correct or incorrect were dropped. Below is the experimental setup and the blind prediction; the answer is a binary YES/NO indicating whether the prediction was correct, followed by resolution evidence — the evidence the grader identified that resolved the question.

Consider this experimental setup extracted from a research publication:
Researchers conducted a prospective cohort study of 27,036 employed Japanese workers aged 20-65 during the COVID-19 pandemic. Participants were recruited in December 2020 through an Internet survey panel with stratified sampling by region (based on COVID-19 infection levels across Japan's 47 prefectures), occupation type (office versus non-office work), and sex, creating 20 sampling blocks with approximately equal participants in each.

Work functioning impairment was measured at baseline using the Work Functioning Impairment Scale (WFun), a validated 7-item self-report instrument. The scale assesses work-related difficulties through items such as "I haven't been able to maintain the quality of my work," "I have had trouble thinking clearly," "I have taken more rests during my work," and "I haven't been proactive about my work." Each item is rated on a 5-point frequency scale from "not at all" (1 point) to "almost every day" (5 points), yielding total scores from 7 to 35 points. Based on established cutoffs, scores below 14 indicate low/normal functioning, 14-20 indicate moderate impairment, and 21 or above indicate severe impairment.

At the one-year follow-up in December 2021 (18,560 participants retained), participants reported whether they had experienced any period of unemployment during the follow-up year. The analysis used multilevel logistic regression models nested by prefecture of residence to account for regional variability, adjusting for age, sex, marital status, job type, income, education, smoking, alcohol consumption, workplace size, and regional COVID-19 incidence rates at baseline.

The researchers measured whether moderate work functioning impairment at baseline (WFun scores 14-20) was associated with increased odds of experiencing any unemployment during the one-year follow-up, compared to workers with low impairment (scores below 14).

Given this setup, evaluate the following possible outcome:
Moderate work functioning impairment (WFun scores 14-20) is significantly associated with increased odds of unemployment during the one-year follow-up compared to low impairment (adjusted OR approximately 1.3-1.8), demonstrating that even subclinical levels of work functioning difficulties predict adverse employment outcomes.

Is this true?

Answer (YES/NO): YES